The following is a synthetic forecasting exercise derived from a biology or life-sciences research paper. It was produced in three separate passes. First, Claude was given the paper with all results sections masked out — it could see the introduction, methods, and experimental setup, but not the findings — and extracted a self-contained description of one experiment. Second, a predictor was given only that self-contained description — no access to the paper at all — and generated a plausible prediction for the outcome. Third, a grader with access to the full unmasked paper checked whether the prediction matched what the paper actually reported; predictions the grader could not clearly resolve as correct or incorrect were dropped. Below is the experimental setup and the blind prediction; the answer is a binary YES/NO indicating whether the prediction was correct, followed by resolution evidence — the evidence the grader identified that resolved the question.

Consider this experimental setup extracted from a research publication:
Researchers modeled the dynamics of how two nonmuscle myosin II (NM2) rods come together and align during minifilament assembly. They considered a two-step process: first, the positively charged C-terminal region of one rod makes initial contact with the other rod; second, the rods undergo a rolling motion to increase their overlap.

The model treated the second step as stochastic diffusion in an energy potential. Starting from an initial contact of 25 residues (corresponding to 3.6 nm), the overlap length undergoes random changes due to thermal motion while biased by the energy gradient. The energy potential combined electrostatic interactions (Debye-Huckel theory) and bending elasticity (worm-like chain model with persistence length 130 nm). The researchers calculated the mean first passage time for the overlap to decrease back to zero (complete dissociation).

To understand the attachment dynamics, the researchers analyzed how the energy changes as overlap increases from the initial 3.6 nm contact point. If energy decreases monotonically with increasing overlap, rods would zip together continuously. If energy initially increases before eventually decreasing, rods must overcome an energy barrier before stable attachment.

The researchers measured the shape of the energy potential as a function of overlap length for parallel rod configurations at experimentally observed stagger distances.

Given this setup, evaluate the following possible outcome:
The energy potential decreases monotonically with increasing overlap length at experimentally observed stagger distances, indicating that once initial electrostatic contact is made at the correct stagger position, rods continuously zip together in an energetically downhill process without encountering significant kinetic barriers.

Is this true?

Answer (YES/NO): NO